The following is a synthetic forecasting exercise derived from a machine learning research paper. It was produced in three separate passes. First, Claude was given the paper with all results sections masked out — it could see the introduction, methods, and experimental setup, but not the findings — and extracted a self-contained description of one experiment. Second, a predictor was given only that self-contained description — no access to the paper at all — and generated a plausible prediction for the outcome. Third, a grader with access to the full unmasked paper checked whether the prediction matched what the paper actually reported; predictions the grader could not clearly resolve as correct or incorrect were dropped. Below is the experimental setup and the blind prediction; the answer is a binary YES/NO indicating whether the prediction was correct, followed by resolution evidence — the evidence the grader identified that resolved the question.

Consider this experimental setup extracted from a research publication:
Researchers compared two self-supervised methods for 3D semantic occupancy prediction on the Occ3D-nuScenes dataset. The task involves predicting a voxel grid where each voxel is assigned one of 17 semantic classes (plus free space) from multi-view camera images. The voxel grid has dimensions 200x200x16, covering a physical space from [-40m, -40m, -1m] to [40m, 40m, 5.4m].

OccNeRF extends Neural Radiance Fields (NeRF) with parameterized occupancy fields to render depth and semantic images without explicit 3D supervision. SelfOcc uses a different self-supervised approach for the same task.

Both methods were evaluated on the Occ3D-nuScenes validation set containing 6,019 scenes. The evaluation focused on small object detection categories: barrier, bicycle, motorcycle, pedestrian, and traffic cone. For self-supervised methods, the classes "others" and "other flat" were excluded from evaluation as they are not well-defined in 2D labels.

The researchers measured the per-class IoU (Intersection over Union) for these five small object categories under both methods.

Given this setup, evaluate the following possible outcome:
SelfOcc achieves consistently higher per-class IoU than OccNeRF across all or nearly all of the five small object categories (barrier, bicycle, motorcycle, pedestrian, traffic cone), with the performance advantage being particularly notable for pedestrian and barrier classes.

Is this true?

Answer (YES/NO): NO